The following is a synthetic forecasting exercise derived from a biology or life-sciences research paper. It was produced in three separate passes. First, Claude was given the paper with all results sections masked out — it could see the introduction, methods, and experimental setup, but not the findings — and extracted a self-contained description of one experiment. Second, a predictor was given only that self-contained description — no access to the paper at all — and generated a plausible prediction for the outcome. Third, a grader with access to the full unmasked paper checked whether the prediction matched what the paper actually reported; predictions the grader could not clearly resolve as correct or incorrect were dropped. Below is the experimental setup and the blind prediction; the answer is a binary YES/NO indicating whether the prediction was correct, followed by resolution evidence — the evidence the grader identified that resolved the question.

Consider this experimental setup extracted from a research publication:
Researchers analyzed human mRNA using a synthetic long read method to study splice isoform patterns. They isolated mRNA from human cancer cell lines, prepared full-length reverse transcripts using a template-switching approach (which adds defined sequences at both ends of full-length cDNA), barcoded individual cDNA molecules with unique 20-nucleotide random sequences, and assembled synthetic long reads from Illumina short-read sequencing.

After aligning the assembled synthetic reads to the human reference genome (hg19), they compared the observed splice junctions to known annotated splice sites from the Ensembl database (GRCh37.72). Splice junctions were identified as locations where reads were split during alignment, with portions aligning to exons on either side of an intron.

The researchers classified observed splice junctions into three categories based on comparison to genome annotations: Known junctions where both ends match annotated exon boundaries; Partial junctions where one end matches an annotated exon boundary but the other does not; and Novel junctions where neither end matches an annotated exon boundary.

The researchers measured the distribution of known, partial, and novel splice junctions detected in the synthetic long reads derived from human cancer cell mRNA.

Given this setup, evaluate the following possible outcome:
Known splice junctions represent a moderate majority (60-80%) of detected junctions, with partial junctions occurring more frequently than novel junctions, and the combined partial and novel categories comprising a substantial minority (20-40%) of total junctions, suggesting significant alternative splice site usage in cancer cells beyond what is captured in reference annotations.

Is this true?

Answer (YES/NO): NO